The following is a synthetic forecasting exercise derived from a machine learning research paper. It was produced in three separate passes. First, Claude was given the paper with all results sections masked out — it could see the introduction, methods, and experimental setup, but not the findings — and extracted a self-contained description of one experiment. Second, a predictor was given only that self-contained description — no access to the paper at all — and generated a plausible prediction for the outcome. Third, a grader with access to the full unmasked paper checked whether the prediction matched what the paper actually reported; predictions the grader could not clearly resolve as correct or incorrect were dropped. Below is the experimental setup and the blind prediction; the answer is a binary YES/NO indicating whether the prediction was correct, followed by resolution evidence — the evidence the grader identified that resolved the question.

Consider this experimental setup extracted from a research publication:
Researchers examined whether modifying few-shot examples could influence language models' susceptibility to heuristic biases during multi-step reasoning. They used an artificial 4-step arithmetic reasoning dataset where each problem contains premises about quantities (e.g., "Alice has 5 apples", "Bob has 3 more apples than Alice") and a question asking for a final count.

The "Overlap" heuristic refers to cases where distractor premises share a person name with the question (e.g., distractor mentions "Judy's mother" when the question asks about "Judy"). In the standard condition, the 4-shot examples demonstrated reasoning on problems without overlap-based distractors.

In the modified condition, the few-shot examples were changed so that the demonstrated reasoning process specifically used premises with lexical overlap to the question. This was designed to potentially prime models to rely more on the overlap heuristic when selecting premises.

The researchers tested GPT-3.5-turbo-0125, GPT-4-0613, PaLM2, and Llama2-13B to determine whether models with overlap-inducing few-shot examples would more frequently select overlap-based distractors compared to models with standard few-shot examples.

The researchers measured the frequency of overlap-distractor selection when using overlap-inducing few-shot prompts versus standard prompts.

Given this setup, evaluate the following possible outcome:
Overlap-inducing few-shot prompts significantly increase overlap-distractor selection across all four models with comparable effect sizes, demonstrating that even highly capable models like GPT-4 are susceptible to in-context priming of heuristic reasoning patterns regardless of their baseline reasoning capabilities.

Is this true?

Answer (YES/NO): NO